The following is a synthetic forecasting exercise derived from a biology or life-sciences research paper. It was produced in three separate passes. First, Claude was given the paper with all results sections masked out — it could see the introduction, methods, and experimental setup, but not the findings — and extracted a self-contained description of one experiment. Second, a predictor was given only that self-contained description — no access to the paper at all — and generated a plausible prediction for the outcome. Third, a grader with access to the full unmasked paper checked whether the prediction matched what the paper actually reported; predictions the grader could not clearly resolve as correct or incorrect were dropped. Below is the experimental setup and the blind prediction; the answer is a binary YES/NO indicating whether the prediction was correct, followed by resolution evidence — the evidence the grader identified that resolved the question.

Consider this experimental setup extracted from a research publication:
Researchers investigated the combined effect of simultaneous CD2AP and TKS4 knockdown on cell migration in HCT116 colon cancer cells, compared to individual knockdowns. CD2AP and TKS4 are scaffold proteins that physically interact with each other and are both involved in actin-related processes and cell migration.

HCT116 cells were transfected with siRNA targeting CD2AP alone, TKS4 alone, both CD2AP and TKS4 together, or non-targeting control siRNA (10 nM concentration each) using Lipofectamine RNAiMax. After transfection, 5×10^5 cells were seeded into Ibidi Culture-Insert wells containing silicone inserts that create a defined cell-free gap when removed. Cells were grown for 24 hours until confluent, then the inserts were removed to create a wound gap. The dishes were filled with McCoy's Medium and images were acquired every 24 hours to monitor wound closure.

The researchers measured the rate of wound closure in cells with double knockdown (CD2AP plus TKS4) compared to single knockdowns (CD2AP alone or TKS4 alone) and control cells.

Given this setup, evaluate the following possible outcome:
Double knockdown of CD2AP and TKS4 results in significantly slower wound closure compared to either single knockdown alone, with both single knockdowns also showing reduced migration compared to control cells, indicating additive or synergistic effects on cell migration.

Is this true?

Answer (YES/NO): NO